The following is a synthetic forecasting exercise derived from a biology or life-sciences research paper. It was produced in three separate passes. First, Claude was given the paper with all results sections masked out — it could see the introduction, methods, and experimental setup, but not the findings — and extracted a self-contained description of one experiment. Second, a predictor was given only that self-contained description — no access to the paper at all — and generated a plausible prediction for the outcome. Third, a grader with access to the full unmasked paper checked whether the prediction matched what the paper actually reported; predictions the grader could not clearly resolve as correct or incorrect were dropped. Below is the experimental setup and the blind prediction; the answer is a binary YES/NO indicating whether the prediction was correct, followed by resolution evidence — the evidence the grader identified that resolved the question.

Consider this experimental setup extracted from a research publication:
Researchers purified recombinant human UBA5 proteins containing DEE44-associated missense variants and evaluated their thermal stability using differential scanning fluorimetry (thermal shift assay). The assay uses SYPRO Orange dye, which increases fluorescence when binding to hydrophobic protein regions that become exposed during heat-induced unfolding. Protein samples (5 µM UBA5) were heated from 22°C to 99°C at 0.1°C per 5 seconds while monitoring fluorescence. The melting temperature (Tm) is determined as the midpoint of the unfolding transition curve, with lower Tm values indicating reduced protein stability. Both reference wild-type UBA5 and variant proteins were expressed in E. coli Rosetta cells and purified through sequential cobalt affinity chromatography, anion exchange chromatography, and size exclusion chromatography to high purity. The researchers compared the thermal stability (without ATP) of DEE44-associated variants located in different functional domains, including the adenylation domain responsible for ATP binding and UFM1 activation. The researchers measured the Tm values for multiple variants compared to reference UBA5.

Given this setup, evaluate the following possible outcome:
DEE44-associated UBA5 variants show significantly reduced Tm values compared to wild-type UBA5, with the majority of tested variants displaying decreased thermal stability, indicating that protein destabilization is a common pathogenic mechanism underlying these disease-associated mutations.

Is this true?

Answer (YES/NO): NO